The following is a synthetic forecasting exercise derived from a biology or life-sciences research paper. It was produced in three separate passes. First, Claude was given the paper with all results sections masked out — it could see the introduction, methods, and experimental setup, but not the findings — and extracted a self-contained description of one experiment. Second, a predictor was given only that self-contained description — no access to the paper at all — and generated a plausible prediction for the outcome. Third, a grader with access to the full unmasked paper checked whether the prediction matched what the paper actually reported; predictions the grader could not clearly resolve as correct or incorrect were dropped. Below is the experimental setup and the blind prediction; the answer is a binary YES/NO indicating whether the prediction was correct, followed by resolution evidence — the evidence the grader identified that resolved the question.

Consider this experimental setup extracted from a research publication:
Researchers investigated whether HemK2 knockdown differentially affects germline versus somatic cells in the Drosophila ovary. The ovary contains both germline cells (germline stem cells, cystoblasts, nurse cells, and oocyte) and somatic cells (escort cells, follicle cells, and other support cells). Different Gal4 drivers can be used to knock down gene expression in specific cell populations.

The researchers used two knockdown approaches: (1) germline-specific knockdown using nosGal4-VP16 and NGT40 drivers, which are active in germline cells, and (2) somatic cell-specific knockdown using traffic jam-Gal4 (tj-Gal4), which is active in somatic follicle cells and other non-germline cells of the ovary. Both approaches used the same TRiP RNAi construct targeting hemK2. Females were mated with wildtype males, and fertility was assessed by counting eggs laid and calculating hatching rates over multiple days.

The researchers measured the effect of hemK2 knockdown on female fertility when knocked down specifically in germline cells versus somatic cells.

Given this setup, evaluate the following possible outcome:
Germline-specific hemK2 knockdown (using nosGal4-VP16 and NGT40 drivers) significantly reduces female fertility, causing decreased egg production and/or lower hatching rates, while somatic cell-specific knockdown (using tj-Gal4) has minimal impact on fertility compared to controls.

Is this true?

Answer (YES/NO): NO